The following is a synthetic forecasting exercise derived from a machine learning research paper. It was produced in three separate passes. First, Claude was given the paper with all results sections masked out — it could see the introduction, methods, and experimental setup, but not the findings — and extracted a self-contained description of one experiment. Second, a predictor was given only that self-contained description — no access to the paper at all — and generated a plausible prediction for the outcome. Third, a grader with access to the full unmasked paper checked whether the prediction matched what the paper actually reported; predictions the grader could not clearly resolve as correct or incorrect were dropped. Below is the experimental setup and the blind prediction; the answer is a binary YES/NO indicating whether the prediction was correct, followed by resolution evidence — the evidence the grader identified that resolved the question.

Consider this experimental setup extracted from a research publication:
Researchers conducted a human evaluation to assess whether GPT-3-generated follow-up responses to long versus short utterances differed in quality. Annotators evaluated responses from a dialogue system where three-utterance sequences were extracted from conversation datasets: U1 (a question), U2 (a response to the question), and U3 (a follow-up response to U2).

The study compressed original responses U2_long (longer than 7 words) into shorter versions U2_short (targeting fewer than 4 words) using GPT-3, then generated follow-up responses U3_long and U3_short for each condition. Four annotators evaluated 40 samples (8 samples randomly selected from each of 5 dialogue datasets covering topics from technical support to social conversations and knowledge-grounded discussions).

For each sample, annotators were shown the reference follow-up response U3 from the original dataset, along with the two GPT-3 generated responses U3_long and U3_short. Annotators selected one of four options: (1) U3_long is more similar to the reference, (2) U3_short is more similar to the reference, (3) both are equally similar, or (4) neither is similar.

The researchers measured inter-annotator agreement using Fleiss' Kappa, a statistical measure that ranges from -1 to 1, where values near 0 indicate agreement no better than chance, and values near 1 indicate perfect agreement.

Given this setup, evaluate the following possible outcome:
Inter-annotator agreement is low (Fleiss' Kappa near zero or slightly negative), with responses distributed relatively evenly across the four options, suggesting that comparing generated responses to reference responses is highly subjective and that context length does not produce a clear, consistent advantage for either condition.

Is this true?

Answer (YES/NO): NO